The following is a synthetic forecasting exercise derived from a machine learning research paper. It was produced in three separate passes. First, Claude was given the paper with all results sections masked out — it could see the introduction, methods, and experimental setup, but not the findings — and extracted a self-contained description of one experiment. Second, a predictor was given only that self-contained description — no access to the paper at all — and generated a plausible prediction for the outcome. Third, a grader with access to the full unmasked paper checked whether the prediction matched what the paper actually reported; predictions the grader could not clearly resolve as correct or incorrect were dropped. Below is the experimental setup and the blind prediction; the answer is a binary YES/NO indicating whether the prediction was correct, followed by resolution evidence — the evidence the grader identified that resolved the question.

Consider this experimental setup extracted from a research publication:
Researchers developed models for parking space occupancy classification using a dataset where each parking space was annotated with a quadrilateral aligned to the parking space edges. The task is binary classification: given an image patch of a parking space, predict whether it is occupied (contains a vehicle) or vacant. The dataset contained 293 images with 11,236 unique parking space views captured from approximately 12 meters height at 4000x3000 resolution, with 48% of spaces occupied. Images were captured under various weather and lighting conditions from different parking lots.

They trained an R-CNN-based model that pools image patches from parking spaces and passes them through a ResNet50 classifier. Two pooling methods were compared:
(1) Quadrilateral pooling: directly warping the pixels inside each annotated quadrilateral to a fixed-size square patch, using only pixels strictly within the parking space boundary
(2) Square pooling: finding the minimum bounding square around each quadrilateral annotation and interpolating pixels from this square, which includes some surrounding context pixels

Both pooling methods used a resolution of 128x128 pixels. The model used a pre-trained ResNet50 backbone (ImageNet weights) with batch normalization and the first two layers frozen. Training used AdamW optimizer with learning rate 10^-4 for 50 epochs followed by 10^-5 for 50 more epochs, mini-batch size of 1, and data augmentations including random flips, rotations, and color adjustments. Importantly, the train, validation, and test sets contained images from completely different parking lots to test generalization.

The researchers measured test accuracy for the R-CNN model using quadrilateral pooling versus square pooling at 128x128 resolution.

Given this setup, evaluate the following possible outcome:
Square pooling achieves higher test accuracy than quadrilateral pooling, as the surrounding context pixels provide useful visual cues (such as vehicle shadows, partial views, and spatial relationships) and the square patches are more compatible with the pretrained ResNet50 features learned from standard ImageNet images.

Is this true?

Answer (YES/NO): YES